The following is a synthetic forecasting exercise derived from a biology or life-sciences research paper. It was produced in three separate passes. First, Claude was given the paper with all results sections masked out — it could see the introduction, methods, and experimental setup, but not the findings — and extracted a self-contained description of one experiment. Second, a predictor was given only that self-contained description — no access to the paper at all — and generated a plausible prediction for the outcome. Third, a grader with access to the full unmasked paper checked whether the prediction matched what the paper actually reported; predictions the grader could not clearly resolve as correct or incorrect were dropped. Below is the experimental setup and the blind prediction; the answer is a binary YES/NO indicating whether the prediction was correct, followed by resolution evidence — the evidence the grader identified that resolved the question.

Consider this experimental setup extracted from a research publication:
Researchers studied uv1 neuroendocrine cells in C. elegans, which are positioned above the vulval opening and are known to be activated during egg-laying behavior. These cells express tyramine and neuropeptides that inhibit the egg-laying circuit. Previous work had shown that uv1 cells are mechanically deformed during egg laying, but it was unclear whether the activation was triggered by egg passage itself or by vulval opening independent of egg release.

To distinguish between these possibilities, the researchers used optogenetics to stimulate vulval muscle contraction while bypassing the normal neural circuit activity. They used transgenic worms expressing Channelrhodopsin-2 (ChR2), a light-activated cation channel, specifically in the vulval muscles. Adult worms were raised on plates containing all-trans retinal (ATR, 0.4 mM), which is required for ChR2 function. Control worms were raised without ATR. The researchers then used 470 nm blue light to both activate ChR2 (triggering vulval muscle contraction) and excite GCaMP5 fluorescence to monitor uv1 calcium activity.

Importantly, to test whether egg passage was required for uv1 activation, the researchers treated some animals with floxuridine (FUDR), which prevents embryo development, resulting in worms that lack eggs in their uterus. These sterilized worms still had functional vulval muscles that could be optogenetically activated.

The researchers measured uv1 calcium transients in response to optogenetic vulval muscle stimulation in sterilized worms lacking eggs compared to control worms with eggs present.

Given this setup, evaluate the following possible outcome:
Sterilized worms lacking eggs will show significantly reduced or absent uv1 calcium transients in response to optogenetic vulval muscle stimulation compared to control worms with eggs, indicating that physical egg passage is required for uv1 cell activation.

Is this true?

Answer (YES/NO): NO